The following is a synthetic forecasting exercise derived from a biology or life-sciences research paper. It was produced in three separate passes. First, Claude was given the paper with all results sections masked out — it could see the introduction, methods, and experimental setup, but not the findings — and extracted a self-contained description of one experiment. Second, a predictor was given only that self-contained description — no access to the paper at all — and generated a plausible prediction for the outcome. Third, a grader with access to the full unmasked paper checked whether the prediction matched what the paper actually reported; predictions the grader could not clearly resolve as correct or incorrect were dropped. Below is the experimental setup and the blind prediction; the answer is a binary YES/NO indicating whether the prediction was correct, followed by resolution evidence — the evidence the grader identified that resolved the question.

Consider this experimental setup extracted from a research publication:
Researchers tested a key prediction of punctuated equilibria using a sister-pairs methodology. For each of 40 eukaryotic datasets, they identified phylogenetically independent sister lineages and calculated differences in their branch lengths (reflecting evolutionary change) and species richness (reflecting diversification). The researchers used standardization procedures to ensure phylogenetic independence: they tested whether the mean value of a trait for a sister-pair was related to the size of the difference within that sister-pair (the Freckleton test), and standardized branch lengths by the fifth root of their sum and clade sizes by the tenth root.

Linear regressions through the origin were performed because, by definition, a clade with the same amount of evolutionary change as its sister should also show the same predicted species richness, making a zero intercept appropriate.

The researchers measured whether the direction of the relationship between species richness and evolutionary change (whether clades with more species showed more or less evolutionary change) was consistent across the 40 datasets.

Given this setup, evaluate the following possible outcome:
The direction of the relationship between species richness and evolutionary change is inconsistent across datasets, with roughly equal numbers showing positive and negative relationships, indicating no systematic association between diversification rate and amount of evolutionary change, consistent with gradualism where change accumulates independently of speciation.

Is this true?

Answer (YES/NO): NO